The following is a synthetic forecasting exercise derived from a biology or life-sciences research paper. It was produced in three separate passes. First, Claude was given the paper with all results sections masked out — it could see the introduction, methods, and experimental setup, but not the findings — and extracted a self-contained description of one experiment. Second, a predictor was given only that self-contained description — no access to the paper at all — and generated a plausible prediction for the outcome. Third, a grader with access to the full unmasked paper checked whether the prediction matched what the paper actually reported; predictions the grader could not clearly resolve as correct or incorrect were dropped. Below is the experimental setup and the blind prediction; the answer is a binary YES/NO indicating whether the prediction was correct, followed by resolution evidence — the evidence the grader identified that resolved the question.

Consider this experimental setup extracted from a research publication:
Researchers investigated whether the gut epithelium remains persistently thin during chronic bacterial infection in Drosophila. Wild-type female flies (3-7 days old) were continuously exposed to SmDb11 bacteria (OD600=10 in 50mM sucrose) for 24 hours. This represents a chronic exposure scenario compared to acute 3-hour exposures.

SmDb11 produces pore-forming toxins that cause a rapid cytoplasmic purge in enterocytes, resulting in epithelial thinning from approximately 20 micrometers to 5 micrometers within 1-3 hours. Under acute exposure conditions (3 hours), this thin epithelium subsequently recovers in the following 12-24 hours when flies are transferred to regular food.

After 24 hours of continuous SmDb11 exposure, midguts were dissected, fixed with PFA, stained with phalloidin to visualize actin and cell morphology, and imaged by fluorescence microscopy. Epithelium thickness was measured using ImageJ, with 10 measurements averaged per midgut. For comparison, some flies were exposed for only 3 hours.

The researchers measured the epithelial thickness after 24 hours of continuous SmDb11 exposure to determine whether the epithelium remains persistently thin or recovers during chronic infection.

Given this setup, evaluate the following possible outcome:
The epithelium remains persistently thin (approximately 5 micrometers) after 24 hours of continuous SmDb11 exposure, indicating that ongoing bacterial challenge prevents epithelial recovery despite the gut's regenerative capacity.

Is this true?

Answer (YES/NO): NO